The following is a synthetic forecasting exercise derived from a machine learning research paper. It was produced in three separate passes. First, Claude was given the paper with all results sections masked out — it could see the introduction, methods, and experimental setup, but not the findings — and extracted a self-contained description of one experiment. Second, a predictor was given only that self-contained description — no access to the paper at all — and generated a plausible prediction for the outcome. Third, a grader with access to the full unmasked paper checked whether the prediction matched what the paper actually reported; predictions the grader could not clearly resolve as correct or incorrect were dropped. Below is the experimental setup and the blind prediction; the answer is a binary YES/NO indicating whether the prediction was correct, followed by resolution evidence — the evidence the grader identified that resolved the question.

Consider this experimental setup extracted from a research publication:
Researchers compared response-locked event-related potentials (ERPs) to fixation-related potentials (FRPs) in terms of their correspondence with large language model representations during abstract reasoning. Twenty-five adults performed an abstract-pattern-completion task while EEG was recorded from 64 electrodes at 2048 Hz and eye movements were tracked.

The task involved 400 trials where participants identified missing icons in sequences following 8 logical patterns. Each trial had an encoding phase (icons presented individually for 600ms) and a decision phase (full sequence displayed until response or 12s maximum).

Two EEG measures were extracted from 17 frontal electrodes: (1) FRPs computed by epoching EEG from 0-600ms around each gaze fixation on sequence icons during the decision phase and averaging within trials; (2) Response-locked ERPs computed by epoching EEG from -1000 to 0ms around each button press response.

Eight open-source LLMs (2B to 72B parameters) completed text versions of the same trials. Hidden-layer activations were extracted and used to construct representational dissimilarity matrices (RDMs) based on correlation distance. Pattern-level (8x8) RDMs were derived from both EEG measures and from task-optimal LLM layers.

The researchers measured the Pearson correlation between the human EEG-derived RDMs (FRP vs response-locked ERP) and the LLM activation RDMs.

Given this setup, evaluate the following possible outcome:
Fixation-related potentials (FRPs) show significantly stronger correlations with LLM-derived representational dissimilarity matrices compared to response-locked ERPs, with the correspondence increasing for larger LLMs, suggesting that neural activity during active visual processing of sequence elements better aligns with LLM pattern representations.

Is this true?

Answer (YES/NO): NO